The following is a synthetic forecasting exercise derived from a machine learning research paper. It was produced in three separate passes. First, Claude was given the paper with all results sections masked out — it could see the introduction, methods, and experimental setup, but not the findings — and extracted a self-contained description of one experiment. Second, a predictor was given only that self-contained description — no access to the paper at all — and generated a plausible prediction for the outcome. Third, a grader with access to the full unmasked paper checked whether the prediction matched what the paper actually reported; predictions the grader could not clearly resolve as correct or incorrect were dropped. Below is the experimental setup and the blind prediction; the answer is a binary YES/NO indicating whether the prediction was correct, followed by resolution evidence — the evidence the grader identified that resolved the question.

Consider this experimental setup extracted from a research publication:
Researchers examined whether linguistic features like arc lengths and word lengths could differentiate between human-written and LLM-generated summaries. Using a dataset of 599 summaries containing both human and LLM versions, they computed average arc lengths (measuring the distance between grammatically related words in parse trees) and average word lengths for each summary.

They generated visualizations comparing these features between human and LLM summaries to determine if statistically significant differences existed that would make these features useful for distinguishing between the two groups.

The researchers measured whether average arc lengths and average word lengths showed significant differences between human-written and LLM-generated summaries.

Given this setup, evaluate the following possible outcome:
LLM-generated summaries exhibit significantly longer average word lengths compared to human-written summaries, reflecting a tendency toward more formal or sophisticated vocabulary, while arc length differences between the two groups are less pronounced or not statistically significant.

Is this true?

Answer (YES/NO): NO